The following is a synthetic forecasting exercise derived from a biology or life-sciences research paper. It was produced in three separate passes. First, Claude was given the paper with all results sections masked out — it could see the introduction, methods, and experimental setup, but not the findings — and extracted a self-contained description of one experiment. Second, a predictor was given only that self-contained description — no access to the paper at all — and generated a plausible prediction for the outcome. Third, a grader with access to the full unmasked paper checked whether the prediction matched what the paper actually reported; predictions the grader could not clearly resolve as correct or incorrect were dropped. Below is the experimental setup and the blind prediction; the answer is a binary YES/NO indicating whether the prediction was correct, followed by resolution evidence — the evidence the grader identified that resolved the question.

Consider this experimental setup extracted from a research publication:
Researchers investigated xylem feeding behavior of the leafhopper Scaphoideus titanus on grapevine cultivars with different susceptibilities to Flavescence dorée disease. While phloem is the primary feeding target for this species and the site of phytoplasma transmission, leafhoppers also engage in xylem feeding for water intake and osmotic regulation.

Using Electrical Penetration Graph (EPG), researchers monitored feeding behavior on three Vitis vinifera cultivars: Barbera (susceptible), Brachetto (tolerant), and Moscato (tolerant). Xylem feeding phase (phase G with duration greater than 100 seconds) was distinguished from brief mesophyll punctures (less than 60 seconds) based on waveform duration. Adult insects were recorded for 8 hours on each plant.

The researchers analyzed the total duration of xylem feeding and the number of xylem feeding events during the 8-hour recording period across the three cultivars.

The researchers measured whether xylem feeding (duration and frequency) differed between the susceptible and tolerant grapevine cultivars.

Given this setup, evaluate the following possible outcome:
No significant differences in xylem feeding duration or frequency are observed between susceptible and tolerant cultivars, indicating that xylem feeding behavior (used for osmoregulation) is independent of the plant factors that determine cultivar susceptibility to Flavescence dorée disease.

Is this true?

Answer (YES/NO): YES